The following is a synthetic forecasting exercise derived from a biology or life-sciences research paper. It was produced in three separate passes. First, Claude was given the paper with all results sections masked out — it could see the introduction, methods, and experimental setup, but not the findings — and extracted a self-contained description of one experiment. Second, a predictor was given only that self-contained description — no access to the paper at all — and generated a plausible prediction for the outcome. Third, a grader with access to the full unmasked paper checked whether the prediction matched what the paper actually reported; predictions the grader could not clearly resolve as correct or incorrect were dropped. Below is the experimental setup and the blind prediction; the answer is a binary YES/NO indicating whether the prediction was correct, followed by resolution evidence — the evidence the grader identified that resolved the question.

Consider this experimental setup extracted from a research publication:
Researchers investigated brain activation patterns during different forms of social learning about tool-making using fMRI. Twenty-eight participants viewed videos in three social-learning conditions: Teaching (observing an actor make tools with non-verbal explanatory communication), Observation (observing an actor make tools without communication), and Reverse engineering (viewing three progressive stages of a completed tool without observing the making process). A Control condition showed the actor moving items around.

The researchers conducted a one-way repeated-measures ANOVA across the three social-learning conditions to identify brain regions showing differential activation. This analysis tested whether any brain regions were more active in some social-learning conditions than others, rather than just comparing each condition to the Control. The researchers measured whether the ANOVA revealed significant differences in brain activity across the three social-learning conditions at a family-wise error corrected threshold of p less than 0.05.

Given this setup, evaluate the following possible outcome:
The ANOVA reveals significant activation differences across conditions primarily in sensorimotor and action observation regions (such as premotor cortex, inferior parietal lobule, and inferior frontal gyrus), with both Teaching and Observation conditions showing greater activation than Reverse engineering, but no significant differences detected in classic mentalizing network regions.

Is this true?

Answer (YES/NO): NO